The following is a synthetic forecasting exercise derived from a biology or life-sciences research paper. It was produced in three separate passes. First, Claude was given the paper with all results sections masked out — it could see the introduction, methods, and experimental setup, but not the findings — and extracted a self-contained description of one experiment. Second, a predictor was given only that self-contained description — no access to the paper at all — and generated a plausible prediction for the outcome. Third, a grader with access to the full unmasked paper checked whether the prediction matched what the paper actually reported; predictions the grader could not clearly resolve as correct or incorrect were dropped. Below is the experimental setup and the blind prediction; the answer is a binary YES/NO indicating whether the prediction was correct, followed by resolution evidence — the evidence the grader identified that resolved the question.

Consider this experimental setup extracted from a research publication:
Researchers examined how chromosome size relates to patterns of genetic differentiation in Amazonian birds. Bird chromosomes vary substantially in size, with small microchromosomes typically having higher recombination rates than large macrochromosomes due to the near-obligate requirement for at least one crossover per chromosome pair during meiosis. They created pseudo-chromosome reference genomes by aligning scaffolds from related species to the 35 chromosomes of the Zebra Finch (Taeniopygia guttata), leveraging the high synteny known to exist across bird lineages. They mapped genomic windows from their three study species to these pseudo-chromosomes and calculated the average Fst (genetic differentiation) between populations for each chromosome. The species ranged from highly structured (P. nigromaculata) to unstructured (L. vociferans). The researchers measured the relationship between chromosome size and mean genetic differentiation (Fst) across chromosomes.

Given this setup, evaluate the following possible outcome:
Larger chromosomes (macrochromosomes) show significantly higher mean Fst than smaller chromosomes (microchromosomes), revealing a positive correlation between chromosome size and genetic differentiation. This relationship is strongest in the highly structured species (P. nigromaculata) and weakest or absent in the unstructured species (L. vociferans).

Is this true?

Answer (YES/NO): YES